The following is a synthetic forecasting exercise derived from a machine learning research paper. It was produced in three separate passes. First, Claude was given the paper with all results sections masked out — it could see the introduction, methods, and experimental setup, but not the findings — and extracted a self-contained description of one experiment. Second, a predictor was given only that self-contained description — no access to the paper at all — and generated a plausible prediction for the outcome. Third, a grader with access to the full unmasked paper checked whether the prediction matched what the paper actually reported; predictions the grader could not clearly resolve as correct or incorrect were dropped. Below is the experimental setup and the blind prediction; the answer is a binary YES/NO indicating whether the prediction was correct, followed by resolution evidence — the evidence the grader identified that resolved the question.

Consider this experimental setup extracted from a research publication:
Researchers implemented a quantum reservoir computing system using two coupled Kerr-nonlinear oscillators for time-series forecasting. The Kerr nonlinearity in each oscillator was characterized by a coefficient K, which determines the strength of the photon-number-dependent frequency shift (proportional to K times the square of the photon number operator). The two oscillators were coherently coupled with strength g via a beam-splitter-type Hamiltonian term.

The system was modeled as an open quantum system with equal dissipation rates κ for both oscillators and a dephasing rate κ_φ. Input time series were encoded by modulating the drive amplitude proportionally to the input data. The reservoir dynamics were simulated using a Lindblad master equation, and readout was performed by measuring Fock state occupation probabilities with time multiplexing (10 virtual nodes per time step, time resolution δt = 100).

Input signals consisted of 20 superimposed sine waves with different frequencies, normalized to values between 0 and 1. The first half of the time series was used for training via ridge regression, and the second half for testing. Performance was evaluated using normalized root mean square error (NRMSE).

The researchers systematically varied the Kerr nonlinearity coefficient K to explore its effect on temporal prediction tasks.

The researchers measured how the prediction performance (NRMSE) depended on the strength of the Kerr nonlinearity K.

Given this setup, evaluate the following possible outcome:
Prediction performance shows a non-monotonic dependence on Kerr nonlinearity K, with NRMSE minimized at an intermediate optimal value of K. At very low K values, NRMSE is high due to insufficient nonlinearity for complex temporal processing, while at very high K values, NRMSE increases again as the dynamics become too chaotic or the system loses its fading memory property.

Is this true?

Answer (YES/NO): NO